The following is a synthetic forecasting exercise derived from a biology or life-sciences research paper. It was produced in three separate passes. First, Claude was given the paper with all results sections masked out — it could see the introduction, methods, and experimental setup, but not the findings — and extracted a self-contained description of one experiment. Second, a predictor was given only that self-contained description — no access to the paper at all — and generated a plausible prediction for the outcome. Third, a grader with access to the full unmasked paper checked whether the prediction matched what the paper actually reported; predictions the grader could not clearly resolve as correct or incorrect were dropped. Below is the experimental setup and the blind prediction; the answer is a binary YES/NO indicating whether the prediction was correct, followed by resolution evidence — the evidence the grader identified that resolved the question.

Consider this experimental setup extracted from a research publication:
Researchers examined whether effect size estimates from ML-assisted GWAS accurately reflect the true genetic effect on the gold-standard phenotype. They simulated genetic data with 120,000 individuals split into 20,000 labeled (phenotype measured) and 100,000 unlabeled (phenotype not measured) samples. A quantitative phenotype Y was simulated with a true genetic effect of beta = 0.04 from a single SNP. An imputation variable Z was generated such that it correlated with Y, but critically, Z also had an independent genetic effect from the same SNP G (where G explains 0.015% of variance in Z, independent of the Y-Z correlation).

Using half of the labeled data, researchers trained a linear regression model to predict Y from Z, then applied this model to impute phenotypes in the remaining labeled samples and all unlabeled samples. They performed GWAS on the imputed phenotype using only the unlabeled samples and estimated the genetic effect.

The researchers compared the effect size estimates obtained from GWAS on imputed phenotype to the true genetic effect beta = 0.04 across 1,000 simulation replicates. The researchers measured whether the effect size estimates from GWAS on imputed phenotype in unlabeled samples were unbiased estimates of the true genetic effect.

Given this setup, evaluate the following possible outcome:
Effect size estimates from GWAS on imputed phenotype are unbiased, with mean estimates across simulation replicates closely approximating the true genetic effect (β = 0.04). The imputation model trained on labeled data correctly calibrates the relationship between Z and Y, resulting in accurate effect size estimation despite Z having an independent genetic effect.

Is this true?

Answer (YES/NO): NO